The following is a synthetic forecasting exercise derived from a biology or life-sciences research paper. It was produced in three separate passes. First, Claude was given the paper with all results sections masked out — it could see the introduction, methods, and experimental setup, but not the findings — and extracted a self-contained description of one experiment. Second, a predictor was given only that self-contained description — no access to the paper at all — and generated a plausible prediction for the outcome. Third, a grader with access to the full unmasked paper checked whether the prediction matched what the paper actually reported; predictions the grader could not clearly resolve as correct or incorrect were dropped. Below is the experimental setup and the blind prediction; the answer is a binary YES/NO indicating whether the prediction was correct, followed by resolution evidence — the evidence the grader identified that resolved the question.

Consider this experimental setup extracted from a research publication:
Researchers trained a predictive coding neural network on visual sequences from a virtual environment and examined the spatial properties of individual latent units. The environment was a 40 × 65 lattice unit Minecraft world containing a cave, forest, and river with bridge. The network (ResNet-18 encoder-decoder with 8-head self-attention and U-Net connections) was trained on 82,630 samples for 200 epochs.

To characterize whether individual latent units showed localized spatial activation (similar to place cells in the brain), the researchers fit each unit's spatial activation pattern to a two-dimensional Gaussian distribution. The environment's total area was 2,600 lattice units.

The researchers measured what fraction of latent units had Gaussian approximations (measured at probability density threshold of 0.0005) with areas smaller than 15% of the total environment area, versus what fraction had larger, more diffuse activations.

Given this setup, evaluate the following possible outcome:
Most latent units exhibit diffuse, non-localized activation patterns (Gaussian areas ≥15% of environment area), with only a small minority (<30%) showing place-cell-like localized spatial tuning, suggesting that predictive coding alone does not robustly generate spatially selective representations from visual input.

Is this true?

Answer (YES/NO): NO